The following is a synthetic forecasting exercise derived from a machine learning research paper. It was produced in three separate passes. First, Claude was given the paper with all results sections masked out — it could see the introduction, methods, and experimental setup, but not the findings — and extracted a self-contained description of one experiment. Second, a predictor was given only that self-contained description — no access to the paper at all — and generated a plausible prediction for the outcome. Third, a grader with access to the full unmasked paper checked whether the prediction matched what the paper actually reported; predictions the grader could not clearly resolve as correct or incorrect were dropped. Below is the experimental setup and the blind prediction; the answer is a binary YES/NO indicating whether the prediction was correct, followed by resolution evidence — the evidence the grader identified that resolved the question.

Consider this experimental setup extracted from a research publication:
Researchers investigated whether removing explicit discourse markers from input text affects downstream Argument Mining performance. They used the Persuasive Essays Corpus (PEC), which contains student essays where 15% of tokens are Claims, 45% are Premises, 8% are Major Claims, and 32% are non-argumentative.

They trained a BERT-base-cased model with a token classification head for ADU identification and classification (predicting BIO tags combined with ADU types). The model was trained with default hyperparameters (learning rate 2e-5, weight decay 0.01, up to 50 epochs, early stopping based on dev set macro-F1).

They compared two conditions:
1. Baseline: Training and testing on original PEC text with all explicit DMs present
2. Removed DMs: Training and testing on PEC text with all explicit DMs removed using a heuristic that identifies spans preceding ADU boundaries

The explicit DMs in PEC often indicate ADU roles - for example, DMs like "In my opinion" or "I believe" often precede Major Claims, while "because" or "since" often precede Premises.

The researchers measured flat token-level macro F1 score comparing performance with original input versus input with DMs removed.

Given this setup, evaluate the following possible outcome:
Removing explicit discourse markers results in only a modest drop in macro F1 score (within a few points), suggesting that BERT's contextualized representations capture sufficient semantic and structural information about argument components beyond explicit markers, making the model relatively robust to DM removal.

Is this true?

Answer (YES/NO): YES